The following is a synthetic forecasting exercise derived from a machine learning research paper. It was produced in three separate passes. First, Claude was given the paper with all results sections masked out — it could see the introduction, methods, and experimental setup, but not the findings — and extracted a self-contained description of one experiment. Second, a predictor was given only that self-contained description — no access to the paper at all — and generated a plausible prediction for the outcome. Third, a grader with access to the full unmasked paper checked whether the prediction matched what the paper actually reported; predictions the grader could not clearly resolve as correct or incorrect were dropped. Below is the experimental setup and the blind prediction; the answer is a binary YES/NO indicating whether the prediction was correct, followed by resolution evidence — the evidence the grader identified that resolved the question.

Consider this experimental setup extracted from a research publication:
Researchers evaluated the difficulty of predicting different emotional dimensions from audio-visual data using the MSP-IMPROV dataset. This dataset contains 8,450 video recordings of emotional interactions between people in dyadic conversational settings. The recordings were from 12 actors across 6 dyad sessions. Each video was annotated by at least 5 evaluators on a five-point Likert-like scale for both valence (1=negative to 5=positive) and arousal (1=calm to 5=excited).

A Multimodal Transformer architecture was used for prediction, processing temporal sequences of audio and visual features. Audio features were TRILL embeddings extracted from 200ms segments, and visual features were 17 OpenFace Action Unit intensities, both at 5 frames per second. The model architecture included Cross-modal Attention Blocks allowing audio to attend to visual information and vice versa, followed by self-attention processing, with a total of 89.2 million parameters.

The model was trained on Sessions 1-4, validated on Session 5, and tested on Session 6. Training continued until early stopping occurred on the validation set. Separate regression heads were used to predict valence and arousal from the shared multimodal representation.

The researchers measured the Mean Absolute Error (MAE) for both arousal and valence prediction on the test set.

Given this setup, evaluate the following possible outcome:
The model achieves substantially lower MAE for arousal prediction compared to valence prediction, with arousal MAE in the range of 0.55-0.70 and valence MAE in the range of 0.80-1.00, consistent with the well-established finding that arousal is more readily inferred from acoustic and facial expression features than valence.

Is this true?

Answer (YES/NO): NO